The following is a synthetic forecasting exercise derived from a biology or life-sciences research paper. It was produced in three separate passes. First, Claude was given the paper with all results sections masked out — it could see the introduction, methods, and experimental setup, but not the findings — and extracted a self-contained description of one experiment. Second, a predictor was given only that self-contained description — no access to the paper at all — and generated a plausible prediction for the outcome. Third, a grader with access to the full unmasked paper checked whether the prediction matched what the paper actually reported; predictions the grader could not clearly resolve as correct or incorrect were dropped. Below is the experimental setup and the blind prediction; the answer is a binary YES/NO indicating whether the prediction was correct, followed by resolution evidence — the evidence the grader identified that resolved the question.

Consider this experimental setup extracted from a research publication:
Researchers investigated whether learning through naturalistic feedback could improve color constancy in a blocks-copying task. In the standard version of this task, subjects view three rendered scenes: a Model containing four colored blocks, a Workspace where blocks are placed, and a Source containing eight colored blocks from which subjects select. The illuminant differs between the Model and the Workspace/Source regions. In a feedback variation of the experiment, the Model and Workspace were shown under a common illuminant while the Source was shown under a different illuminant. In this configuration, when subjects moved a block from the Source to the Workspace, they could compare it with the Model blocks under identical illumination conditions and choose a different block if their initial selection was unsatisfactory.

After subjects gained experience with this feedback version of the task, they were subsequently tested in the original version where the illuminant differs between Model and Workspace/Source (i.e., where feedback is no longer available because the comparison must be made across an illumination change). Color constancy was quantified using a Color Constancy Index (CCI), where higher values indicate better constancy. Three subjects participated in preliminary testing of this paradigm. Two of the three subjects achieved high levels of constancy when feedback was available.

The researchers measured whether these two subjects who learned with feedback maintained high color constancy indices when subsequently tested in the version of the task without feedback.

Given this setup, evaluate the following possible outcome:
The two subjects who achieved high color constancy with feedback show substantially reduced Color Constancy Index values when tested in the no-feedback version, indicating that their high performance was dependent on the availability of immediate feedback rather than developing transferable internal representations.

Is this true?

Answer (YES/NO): NO